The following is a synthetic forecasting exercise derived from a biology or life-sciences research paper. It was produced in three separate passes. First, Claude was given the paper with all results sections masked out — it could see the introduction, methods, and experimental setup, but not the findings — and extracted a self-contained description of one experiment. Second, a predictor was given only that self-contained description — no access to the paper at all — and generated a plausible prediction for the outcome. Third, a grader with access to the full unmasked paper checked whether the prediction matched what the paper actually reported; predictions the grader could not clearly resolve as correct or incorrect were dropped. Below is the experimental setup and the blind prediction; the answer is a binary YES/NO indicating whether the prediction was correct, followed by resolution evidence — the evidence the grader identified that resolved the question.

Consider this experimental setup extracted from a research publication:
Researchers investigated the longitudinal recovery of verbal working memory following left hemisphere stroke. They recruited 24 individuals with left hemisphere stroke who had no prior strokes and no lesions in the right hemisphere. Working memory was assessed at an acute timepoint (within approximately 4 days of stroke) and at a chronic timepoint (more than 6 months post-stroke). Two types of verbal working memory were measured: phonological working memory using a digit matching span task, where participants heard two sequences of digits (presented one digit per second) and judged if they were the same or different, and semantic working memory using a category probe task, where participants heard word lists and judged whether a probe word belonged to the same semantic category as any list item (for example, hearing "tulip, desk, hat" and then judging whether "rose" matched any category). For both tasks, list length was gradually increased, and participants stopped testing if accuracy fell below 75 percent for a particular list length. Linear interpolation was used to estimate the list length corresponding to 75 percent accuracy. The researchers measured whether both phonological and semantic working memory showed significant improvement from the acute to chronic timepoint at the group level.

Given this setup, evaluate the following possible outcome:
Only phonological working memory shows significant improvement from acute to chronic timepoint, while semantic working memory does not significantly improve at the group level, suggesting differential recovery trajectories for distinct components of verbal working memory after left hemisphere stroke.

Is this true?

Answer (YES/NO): NO